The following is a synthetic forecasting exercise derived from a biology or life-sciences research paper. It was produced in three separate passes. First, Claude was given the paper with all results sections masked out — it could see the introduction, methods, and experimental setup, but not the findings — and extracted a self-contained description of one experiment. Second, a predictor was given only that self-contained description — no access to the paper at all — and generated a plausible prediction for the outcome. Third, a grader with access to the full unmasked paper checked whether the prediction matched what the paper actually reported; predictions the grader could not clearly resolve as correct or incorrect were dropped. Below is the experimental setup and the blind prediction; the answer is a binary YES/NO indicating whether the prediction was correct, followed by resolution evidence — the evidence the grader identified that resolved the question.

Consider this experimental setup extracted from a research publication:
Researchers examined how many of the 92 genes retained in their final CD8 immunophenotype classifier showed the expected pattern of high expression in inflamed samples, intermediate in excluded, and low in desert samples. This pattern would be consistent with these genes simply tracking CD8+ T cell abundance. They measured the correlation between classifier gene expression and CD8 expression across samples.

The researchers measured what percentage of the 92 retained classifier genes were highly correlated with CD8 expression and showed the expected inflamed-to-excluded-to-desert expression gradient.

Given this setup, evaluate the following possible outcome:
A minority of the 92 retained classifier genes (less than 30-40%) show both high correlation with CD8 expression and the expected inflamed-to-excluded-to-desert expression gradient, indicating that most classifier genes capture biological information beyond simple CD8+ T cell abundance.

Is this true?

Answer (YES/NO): YES